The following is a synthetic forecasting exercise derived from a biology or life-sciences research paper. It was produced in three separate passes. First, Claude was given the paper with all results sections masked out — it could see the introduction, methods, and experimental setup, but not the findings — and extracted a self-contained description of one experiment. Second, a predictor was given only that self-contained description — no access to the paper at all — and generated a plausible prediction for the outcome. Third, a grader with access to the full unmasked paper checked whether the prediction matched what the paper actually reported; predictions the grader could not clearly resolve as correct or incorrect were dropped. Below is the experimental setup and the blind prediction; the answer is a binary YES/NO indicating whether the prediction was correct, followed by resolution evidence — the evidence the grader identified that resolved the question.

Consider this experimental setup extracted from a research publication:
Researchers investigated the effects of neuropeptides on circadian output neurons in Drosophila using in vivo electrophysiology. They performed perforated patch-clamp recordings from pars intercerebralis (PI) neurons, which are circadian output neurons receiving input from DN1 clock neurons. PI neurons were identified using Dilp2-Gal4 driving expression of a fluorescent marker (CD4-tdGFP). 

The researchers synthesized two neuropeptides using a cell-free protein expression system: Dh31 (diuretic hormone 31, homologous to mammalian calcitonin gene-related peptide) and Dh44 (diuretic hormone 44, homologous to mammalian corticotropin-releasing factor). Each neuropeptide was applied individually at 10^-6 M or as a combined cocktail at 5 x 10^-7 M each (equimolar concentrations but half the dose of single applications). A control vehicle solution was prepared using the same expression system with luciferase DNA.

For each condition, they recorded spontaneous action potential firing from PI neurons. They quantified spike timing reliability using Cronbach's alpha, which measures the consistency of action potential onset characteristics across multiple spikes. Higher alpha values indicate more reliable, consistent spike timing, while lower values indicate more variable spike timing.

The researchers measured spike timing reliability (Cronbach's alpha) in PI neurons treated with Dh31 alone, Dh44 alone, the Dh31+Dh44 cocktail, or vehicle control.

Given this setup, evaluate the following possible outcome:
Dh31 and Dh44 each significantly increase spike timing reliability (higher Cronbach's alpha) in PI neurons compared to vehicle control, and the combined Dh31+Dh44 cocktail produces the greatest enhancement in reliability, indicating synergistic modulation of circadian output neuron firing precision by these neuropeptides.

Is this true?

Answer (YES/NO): NO